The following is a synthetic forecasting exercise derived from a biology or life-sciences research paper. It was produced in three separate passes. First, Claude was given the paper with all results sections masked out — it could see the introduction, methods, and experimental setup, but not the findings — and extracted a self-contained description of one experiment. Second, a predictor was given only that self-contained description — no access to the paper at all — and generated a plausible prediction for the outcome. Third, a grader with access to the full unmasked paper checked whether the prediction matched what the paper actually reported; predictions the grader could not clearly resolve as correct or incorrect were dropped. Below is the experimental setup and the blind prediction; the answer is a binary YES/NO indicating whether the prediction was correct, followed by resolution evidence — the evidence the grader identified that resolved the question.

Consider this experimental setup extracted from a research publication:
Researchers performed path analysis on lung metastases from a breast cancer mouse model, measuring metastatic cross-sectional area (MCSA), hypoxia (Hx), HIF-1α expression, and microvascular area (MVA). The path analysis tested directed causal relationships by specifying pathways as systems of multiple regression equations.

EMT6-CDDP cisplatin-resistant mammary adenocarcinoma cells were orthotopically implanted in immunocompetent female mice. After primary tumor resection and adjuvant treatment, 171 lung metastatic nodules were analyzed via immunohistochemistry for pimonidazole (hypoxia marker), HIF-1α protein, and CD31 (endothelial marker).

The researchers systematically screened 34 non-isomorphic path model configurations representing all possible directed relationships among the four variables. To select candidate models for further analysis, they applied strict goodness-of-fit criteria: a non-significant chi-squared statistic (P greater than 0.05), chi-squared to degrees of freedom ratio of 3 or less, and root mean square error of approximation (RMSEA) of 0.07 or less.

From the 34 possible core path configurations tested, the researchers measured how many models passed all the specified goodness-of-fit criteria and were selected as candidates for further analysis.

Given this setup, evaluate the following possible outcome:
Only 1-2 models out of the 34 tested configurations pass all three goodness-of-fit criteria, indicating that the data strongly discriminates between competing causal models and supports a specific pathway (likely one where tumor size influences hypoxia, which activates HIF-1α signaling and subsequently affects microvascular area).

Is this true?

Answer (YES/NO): NO